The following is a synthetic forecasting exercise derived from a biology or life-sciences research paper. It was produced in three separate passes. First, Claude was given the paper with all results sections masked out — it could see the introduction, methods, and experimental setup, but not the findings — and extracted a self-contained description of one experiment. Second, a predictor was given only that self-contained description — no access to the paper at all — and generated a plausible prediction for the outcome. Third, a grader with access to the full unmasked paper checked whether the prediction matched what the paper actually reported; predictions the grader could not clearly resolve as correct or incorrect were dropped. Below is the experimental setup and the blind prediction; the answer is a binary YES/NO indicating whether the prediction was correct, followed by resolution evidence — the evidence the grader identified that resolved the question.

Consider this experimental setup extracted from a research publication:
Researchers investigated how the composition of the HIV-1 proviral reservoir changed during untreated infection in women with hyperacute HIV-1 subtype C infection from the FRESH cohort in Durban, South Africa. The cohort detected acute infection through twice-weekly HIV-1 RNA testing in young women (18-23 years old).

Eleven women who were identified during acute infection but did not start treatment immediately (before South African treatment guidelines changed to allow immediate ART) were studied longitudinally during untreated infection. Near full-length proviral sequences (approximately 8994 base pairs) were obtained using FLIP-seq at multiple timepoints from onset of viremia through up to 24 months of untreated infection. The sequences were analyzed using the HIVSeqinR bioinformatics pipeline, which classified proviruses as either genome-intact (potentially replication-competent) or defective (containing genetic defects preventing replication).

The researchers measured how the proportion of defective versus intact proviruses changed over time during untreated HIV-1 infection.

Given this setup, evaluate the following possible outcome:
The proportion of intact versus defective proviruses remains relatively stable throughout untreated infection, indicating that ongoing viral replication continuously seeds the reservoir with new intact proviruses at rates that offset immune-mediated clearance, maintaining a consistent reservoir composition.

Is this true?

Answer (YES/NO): NO